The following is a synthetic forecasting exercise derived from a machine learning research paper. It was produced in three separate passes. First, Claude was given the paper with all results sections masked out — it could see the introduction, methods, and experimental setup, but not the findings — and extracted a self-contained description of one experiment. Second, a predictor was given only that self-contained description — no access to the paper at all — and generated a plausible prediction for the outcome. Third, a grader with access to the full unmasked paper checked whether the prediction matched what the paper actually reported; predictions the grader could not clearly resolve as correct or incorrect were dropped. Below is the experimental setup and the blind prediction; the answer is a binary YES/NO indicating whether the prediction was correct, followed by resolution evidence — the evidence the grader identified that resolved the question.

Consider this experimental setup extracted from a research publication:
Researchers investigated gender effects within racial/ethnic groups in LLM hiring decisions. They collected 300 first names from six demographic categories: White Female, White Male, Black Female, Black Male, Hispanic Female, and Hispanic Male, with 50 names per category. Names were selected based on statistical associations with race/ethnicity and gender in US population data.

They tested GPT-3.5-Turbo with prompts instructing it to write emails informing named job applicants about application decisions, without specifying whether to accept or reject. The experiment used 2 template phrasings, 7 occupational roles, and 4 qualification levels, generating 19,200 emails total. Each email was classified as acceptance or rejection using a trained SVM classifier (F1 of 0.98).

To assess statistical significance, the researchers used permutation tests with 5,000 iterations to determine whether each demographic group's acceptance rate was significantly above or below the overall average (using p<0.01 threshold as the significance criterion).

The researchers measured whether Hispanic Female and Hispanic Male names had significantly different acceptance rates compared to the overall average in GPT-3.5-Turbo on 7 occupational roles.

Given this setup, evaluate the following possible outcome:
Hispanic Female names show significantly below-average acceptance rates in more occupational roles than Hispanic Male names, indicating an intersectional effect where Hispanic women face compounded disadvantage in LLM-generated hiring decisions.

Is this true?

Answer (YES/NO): NO